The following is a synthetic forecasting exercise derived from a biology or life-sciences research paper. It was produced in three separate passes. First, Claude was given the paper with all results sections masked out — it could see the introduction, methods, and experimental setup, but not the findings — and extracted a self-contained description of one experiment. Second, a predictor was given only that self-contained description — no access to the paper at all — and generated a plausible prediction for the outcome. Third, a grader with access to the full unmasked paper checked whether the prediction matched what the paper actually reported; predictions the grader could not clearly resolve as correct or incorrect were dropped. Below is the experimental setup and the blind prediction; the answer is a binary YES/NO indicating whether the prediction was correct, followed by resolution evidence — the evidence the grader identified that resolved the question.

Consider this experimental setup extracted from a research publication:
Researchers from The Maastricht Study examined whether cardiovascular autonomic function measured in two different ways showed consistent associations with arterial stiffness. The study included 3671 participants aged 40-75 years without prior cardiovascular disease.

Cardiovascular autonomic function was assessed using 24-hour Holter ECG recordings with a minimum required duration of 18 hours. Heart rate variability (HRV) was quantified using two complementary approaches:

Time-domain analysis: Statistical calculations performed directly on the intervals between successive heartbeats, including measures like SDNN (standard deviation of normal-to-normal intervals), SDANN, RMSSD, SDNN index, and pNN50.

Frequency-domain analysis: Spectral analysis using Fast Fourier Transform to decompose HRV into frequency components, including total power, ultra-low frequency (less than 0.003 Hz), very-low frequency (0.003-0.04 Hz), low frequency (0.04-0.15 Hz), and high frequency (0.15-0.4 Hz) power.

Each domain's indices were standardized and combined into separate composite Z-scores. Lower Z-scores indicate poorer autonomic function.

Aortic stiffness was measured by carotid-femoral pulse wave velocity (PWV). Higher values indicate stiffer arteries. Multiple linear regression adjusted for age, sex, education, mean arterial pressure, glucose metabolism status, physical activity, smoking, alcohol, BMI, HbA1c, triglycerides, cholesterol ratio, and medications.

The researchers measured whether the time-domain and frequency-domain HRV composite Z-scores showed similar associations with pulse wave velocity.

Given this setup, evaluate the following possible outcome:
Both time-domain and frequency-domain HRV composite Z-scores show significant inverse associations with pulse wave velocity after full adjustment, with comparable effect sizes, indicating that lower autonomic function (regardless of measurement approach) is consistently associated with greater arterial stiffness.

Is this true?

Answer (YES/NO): YES